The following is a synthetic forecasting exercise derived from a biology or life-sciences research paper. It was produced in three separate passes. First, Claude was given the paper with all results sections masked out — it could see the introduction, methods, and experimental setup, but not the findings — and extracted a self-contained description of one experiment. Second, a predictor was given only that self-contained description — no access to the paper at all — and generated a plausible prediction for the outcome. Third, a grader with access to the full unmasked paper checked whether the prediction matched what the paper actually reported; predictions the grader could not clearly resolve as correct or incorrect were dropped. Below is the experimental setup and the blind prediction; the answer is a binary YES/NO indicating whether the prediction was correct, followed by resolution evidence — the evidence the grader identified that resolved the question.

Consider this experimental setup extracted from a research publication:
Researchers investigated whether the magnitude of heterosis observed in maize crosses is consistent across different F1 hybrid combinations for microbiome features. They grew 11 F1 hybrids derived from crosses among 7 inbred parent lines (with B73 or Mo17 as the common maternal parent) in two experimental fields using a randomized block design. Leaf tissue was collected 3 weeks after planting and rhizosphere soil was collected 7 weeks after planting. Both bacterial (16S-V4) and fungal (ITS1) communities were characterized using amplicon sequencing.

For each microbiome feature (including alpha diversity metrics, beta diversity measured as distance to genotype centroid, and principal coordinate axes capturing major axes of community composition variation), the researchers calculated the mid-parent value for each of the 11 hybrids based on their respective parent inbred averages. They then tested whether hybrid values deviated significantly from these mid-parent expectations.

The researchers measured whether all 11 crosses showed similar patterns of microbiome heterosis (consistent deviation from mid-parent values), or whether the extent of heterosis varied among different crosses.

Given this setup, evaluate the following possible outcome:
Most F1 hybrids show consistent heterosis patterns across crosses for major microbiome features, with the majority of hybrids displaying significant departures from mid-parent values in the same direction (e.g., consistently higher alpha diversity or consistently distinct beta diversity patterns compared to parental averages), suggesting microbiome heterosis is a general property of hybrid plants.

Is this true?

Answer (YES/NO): NO